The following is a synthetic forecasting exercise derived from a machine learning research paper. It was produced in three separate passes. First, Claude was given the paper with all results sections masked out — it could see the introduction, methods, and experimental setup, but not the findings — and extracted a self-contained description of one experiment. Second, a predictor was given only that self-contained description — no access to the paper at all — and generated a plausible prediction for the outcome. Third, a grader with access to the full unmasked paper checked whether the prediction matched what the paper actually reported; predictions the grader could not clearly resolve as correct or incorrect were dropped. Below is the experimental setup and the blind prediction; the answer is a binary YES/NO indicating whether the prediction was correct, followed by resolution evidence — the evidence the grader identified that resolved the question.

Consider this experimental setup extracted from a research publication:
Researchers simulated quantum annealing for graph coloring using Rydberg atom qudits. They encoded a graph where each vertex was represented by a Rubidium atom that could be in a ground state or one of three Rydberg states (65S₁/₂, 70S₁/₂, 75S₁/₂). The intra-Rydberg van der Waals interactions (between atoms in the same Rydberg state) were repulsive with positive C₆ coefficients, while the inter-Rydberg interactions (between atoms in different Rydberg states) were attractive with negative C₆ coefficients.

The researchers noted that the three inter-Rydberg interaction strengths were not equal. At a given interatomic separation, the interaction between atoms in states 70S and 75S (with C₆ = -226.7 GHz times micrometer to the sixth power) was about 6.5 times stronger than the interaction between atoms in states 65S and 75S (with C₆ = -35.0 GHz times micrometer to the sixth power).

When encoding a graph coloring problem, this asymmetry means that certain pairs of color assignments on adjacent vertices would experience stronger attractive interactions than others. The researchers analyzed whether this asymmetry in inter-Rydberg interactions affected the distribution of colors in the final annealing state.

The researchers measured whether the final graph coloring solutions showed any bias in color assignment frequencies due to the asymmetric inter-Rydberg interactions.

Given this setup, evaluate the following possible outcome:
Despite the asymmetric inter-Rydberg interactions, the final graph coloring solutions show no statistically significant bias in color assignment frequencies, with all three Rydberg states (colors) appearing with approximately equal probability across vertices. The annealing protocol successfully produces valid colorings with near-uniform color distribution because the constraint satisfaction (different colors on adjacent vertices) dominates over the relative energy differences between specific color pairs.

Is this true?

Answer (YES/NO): NO